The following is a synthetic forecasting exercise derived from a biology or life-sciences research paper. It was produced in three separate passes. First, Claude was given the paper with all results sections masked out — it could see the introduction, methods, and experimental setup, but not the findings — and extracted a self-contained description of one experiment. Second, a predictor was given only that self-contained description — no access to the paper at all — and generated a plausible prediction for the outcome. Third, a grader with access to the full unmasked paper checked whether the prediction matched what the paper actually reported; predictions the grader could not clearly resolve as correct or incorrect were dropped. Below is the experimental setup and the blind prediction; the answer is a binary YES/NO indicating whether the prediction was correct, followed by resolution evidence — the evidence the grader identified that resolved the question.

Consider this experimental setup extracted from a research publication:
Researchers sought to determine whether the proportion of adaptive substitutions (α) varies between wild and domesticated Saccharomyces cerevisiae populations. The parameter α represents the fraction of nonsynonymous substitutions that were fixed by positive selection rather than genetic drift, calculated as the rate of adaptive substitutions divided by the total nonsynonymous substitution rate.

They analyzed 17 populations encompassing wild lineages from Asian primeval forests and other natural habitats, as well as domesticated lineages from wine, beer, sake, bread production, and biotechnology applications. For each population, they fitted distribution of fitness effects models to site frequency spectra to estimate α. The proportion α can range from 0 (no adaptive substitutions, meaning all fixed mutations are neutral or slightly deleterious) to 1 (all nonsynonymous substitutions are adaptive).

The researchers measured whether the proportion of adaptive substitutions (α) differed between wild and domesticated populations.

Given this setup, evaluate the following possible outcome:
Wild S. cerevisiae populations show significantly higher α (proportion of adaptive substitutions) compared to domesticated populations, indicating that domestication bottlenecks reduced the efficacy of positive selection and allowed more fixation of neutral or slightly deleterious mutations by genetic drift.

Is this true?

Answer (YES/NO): NO